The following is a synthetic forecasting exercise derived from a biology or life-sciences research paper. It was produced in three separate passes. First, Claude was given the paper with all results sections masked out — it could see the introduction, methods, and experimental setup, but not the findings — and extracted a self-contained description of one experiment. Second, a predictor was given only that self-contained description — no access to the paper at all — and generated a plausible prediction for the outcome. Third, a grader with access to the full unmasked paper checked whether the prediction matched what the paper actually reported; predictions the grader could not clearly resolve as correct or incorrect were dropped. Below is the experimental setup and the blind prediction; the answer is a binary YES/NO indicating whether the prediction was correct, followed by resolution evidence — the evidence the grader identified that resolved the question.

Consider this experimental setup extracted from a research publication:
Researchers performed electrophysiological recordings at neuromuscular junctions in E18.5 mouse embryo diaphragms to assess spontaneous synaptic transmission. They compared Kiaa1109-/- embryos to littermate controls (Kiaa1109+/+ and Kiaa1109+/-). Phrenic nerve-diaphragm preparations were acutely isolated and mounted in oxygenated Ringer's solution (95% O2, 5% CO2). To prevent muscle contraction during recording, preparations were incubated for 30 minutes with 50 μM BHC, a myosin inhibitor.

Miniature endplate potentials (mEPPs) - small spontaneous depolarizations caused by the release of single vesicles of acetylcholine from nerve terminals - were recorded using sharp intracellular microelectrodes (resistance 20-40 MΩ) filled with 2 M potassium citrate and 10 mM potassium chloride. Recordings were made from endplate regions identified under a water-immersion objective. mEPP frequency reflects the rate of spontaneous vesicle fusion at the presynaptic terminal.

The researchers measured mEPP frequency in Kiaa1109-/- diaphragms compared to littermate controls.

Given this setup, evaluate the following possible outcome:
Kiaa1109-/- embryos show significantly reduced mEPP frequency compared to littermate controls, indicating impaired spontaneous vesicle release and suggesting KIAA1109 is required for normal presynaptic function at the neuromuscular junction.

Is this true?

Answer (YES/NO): NO